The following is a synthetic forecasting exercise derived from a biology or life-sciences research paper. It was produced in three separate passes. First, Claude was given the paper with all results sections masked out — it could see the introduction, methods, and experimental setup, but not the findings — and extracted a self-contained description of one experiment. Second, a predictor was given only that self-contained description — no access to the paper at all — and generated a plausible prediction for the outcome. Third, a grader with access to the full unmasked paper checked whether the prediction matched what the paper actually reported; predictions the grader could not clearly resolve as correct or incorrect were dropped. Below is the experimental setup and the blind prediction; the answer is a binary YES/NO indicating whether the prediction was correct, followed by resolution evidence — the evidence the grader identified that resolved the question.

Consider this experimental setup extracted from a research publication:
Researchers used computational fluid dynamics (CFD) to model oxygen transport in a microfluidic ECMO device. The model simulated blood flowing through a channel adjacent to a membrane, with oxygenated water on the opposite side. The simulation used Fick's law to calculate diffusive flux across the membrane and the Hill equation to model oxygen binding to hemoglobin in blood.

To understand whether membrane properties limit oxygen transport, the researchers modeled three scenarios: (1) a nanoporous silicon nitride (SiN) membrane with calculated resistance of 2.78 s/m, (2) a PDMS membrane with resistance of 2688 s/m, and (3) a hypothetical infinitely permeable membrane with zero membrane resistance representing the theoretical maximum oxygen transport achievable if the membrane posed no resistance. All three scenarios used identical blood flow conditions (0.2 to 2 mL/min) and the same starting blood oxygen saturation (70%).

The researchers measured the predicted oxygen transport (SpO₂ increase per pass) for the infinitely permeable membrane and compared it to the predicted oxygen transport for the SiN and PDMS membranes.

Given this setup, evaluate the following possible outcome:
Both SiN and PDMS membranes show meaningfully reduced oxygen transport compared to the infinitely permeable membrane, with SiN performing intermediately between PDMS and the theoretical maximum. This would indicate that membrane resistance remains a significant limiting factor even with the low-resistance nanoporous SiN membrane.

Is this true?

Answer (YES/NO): NO